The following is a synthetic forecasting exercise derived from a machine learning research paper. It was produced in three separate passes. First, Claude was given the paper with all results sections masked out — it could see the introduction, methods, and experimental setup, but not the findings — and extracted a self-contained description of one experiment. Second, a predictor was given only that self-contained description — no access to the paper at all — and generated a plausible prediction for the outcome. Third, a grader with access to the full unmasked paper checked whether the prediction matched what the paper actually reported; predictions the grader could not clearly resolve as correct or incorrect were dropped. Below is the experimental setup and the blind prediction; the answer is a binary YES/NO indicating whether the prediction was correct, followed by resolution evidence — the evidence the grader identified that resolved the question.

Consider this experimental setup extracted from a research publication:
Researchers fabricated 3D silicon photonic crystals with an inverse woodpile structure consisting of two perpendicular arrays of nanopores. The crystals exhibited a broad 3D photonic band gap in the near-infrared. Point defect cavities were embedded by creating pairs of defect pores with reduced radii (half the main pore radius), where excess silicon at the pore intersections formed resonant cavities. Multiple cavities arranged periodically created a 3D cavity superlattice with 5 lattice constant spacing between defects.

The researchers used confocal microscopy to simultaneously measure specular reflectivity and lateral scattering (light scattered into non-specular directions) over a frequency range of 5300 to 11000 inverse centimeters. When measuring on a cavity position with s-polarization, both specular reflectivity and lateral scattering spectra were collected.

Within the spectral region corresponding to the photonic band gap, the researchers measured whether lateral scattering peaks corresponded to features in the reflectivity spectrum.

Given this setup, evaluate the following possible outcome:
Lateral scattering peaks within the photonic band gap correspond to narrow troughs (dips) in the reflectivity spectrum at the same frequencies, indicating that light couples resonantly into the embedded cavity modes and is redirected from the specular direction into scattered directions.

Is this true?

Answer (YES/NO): YES